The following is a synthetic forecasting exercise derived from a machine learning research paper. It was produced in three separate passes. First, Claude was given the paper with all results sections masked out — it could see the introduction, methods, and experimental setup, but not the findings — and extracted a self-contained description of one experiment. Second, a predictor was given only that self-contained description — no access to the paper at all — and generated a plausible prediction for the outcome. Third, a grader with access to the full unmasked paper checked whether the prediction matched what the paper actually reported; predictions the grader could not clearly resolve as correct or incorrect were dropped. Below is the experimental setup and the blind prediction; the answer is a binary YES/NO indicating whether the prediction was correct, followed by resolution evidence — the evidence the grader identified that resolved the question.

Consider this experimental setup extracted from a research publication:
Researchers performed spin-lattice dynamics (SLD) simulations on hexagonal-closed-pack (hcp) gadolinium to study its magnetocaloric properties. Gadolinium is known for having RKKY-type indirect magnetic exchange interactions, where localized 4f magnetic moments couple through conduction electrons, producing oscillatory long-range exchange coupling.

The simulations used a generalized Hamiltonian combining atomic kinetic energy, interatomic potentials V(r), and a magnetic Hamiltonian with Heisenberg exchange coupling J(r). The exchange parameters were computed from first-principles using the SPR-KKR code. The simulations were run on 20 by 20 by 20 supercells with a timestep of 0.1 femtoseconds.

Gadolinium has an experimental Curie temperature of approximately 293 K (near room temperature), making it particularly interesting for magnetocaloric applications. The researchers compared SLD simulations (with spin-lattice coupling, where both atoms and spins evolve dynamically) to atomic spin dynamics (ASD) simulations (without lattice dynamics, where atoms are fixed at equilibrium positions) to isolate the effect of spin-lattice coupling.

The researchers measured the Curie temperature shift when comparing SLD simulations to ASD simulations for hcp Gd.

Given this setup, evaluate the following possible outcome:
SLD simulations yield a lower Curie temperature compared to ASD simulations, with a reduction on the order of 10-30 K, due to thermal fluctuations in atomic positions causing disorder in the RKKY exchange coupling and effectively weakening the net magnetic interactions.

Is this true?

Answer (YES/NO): YES